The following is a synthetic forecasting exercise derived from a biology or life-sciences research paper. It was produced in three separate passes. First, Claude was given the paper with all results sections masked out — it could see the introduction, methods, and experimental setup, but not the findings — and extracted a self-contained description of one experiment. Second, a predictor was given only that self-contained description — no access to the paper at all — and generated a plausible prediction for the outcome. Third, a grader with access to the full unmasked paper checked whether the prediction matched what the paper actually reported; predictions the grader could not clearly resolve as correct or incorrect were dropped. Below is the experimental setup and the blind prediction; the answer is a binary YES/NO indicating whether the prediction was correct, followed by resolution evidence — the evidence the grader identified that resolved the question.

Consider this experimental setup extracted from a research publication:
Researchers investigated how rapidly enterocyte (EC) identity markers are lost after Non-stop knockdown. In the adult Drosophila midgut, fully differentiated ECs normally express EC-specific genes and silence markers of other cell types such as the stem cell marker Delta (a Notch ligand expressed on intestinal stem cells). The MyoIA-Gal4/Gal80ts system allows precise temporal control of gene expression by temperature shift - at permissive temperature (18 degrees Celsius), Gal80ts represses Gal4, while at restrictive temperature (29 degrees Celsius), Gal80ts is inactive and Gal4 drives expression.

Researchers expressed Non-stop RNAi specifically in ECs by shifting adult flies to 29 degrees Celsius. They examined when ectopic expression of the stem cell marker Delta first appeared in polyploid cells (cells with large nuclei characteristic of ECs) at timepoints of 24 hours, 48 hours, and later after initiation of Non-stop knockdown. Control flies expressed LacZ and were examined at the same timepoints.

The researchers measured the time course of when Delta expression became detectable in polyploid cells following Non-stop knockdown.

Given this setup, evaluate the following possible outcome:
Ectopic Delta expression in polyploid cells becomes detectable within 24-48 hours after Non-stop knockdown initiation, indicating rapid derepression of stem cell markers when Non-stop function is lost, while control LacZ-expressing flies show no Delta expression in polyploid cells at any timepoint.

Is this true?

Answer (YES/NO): YES